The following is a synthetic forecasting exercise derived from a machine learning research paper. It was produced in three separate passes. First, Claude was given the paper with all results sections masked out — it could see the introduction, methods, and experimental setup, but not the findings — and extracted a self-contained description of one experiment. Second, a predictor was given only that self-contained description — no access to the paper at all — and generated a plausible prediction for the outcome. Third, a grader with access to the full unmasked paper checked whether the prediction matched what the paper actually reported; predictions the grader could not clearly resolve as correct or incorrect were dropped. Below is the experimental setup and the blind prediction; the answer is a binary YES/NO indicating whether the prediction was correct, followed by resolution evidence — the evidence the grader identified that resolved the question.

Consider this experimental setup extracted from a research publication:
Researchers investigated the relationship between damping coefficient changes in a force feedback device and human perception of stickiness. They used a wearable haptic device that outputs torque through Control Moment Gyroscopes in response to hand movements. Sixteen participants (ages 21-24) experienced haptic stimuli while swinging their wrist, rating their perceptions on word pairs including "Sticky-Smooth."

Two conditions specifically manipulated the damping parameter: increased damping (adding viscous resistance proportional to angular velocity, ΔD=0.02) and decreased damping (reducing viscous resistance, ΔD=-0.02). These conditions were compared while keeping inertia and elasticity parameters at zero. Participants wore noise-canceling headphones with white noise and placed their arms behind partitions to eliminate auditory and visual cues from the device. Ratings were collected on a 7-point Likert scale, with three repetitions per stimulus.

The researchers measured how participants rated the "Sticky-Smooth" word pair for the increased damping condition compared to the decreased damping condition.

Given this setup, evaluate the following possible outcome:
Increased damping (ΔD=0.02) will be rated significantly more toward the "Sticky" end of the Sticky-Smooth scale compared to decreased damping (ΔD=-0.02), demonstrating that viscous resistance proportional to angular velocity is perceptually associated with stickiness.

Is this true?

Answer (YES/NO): YES